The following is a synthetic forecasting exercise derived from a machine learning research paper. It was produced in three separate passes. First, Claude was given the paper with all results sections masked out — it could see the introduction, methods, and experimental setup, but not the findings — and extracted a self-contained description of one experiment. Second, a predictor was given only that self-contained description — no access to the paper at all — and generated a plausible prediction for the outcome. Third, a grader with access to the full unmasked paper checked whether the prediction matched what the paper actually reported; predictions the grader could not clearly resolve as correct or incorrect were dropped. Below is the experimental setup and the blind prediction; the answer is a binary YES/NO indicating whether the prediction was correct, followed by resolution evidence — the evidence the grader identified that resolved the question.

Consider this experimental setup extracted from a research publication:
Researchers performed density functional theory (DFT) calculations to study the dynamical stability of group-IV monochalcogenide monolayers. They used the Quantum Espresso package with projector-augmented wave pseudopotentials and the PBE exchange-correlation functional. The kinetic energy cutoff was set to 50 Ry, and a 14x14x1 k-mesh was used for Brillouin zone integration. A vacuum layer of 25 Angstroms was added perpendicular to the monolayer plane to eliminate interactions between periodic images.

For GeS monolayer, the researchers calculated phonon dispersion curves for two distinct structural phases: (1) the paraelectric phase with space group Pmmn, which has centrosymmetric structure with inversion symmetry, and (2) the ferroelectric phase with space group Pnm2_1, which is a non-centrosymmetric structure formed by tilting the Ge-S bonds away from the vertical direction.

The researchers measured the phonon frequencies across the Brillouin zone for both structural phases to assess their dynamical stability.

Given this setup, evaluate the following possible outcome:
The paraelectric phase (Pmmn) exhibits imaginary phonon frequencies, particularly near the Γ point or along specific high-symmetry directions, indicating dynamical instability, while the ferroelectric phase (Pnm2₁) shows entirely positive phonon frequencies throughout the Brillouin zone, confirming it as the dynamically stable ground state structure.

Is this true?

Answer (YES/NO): YES